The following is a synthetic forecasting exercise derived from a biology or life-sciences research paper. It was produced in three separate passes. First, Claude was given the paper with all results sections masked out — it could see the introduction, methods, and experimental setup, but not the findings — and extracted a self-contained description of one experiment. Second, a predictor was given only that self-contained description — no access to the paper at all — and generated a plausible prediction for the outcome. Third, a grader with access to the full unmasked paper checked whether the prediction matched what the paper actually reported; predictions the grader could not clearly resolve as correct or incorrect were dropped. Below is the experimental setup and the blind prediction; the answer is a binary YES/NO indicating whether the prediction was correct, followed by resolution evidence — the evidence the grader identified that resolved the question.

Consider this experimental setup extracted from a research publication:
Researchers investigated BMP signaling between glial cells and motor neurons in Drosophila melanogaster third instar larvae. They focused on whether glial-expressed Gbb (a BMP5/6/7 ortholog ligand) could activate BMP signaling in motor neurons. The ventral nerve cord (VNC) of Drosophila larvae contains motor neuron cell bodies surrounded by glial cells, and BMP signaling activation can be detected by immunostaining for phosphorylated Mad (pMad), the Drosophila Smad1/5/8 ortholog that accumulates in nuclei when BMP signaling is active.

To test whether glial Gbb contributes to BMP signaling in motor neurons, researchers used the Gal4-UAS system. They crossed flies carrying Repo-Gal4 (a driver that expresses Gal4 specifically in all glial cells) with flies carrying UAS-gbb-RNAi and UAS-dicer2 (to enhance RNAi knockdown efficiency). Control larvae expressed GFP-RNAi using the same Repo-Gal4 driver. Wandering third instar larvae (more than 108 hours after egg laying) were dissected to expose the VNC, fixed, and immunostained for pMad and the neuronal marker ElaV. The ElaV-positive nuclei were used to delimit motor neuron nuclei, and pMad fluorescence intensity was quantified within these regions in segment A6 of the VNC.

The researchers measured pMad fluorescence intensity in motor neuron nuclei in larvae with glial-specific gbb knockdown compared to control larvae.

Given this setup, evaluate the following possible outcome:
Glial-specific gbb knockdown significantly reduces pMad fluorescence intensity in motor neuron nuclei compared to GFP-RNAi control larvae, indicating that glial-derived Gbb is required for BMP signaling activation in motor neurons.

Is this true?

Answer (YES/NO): YES